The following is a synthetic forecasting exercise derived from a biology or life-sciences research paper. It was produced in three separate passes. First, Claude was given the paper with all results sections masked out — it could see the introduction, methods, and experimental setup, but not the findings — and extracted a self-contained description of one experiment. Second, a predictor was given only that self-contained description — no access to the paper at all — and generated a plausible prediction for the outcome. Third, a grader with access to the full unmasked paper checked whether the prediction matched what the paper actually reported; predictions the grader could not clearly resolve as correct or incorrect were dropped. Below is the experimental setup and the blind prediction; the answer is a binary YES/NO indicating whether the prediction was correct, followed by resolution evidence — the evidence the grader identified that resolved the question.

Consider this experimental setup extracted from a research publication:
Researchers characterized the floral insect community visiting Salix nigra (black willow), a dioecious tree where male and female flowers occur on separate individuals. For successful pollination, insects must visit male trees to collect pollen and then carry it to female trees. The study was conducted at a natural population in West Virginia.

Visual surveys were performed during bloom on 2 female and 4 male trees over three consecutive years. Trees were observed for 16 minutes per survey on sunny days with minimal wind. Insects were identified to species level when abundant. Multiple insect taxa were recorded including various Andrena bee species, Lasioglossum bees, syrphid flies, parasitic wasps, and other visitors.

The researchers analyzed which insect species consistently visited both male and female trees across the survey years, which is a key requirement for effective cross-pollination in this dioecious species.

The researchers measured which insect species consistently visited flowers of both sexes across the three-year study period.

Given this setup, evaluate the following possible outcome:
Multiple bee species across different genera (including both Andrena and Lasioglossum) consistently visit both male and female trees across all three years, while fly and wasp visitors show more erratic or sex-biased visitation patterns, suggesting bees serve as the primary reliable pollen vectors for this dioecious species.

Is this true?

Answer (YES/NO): NO